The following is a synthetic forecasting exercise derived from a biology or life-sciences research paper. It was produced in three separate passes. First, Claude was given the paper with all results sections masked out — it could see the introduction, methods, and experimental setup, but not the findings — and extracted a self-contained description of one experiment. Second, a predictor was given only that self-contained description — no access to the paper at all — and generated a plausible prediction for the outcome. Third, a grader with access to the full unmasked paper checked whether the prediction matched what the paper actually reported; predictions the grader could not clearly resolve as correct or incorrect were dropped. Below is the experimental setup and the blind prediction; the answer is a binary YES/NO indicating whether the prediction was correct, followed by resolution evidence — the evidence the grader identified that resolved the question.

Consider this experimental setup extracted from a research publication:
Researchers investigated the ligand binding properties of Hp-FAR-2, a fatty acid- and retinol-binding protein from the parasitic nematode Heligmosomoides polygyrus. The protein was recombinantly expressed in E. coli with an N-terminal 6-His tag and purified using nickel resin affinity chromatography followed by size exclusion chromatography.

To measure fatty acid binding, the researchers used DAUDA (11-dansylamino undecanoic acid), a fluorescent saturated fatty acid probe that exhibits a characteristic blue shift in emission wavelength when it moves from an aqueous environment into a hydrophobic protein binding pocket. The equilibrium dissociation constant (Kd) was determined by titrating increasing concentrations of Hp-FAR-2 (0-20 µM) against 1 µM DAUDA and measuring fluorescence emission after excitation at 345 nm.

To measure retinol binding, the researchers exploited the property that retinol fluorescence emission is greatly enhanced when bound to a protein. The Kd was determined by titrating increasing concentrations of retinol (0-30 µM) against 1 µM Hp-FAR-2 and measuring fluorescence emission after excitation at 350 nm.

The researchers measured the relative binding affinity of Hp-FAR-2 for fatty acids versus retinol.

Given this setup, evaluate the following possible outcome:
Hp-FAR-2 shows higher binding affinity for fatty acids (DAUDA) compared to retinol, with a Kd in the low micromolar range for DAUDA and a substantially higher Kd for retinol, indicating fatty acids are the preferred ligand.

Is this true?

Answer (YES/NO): NO